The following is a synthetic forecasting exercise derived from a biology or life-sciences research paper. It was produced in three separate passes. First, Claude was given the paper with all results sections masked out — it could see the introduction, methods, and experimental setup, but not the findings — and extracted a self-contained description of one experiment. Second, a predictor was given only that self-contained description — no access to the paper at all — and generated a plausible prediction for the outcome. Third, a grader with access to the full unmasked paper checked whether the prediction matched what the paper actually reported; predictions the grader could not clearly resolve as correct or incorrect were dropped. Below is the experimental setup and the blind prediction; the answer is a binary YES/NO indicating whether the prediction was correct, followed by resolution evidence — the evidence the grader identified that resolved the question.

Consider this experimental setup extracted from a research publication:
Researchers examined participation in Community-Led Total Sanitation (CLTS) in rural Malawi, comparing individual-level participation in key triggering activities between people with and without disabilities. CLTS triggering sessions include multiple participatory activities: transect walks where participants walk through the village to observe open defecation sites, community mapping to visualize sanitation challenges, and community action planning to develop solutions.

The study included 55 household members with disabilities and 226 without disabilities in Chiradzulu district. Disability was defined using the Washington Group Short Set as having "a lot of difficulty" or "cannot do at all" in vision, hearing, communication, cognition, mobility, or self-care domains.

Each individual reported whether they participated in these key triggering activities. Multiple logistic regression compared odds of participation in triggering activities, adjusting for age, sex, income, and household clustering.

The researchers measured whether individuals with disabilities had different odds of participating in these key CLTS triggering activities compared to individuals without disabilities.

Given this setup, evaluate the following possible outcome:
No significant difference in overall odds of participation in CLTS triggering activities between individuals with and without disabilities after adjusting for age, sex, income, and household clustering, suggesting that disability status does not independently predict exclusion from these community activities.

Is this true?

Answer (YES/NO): NO